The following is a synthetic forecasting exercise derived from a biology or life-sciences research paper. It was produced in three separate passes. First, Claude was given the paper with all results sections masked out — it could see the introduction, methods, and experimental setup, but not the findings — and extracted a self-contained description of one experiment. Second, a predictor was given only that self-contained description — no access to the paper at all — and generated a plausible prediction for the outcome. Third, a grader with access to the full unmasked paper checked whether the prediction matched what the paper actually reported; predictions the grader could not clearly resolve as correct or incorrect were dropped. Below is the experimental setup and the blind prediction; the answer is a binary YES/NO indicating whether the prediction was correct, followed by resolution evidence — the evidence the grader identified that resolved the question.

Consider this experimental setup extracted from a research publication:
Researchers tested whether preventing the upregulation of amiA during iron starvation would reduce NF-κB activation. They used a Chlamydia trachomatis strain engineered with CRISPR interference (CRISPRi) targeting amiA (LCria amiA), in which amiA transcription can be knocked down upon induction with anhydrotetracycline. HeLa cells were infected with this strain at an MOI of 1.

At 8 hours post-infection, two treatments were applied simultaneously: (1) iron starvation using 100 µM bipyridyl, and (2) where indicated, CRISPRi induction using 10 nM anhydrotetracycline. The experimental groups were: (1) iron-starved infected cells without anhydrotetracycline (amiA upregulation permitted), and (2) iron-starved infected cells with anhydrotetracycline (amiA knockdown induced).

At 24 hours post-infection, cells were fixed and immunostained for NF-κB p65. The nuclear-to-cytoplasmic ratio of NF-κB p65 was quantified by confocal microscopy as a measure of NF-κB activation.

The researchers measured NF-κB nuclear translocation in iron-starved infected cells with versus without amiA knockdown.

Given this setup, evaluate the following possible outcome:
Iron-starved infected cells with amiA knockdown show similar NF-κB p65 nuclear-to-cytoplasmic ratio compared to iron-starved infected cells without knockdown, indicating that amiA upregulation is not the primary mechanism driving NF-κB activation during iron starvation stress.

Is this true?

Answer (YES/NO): NO